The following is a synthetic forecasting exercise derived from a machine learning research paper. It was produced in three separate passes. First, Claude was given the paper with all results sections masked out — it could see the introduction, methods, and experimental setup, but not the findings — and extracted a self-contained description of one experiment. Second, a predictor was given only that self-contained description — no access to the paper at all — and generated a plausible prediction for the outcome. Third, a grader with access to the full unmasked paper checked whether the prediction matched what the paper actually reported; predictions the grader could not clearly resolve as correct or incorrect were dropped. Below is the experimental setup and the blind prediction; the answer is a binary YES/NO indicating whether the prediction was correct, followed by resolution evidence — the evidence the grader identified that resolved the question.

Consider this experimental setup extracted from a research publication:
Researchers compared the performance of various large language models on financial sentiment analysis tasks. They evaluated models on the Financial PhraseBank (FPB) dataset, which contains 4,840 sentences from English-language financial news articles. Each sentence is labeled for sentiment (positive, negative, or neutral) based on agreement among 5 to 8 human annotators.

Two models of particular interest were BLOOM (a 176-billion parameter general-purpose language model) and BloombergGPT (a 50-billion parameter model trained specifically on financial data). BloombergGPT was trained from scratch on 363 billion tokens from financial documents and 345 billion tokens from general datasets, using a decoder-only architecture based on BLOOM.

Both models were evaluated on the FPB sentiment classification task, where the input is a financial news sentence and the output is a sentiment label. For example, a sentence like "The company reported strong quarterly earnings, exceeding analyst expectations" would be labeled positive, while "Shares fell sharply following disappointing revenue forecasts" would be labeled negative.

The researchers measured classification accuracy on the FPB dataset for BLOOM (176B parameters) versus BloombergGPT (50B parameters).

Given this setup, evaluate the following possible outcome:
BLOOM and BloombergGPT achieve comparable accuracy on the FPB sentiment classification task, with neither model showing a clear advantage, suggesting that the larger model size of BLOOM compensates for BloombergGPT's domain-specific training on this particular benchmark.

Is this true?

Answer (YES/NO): YES